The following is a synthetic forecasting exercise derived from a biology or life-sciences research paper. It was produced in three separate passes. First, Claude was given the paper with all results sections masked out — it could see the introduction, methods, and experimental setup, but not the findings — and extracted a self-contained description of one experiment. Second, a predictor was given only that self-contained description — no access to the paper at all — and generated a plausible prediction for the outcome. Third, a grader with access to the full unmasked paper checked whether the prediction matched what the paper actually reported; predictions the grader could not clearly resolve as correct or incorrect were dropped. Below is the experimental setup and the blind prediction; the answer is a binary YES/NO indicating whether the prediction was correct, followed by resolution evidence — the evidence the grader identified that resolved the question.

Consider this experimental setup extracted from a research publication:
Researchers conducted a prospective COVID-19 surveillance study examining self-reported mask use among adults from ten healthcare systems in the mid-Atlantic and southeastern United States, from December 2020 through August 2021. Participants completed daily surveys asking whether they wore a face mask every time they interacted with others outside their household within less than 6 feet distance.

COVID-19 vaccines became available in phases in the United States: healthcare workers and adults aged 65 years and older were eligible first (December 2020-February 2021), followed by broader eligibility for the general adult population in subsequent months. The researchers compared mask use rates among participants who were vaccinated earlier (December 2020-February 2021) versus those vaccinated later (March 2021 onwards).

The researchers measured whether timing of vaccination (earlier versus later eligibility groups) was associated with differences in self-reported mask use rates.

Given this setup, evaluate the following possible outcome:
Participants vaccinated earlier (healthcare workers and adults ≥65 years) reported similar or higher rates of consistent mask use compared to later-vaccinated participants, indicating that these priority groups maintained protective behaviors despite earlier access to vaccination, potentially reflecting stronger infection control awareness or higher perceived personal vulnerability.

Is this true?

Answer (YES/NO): YES